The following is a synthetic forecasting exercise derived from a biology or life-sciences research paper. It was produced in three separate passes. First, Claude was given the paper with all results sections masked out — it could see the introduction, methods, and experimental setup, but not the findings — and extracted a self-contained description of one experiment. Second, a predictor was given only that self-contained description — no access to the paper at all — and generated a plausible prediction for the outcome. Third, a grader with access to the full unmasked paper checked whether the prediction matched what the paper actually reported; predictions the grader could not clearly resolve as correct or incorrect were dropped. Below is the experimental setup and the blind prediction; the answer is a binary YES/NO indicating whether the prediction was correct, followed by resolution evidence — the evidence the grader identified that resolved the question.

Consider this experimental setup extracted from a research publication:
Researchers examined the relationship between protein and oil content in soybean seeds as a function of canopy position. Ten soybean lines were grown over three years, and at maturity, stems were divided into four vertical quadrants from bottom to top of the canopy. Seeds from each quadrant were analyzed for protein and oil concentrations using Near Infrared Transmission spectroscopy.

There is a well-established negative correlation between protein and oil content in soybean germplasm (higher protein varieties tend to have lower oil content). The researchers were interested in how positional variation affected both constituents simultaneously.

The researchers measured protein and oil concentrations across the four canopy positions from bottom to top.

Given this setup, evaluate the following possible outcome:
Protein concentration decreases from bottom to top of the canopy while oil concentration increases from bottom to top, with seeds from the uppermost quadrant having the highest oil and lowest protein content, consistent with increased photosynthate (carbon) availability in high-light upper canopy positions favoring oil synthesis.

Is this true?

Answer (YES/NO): NO